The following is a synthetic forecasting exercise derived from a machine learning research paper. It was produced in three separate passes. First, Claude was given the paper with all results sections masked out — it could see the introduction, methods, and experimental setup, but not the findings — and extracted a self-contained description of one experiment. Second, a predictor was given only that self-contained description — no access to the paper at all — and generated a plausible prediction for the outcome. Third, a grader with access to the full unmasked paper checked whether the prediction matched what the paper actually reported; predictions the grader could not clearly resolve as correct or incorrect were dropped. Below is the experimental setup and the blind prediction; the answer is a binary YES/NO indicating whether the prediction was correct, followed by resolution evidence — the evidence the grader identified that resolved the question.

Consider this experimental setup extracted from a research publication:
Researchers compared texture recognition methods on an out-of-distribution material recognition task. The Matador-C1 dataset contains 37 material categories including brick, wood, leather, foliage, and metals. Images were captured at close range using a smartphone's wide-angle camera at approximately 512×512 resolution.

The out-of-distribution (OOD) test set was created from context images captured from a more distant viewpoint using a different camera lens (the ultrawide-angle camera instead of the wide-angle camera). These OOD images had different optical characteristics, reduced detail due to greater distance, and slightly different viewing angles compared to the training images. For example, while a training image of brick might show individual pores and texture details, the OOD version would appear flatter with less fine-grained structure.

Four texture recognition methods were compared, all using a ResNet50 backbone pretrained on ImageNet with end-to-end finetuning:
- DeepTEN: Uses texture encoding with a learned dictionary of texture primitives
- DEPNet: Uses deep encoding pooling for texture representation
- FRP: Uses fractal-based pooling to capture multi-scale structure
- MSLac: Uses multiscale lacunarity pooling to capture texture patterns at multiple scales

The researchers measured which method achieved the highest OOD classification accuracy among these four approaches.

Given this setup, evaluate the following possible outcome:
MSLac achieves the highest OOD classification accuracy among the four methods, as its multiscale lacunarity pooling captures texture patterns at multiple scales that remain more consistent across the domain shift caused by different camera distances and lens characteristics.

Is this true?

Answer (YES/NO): NO